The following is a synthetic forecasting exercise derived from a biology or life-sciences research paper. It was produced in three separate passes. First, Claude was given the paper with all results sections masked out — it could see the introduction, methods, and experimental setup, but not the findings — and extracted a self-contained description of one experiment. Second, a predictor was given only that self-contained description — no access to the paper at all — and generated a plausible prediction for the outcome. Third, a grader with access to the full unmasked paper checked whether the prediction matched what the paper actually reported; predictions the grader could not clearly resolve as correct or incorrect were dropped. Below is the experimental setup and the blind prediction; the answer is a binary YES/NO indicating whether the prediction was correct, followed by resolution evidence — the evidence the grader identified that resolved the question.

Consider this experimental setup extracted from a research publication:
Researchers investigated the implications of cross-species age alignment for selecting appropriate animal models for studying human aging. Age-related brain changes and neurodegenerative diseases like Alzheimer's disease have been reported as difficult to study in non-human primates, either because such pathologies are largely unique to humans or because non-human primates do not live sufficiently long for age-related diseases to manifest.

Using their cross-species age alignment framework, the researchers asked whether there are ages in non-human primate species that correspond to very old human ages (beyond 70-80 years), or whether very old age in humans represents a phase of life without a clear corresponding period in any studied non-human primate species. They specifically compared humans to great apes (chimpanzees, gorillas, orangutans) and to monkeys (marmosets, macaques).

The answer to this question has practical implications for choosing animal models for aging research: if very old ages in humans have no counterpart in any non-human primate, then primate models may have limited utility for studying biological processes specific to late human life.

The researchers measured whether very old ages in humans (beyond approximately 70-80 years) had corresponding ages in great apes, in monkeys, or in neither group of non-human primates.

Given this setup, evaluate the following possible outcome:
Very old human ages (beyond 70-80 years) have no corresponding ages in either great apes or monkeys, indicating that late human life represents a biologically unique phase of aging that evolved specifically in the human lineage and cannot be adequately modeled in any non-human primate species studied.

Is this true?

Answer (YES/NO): YES